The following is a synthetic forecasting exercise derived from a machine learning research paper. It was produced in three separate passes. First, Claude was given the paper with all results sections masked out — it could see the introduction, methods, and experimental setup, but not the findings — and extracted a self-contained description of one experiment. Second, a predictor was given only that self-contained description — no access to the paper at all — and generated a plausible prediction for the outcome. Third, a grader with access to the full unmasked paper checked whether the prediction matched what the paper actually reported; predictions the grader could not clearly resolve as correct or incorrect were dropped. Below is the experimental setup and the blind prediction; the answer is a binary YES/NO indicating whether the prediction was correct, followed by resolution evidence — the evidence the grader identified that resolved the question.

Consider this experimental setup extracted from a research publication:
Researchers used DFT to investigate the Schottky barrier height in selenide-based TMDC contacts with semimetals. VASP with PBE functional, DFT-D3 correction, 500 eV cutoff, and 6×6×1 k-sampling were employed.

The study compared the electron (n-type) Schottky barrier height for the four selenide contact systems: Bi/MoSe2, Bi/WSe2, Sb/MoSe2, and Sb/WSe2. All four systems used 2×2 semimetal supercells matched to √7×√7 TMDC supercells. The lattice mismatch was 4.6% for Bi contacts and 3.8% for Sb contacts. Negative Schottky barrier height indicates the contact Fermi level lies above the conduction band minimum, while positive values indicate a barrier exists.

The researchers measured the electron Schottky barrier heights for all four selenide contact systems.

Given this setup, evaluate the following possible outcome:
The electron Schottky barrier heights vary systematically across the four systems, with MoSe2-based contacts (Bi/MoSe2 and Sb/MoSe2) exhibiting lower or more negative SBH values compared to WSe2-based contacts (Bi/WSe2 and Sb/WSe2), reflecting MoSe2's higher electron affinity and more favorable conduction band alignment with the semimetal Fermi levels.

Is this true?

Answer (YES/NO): NO